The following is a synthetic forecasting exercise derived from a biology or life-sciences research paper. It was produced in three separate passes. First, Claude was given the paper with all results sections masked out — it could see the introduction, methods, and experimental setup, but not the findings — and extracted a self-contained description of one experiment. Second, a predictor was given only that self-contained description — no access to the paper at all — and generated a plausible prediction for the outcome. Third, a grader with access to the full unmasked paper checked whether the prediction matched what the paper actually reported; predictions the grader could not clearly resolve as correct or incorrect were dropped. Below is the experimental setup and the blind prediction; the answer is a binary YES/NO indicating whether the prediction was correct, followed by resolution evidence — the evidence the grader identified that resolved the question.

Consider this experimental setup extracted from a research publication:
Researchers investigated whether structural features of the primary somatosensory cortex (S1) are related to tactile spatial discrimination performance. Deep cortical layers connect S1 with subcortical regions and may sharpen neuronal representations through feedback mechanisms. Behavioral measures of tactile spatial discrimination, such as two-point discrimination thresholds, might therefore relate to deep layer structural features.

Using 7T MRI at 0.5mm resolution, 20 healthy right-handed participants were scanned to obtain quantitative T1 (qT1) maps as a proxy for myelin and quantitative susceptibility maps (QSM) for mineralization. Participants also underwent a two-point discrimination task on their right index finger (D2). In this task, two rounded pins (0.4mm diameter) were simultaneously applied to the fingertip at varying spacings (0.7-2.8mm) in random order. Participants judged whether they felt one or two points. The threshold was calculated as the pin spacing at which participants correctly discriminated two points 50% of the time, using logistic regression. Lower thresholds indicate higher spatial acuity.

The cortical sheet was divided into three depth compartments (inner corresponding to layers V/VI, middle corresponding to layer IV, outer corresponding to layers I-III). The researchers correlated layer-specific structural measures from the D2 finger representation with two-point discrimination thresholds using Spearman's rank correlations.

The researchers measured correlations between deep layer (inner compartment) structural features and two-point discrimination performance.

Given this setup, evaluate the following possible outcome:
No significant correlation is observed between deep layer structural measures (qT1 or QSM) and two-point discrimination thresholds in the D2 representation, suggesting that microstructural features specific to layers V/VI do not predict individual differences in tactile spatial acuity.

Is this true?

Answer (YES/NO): NO